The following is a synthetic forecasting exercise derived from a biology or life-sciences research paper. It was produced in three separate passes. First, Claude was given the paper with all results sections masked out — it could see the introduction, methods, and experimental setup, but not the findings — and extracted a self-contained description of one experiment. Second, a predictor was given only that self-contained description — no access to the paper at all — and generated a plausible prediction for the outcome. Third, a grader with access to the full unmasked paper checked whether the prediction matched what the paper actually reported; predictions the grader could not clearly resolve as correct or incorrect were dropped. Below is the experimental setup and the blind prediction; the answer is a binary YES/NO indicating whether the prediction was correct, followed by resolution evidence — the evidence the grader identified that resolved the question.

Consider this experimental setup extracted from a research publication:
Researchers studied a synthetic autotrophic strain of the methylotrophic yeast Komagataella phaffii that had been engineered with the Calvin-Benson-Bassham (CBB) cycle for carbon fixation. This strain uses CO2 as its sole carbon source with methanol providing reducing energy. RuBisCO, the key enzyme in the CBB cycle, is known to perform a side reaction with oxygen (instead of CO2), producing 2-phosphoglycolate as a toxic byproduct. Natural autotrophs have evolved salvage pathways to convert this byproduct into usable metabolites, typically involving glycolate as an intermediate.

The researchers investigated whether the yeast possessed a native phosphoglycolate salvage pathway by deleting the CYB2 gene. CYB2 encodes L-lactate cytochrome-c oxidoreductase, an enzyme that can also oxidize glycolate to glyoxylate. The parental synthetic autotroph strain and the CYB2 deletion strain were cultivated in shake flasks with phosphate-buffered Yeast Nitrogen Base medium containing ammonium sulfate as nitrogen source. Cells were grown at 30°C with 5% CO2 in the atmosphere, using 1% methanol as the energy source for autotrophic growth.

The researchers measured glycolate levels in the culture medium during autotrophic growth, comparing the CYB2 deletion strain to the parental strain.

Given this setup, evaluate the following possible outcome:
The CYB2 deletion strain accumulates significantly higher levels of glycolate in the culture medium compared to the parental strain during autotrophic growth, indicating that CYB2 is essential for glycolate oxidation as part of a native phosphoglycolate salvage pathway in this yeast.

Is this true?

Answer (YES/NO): YES